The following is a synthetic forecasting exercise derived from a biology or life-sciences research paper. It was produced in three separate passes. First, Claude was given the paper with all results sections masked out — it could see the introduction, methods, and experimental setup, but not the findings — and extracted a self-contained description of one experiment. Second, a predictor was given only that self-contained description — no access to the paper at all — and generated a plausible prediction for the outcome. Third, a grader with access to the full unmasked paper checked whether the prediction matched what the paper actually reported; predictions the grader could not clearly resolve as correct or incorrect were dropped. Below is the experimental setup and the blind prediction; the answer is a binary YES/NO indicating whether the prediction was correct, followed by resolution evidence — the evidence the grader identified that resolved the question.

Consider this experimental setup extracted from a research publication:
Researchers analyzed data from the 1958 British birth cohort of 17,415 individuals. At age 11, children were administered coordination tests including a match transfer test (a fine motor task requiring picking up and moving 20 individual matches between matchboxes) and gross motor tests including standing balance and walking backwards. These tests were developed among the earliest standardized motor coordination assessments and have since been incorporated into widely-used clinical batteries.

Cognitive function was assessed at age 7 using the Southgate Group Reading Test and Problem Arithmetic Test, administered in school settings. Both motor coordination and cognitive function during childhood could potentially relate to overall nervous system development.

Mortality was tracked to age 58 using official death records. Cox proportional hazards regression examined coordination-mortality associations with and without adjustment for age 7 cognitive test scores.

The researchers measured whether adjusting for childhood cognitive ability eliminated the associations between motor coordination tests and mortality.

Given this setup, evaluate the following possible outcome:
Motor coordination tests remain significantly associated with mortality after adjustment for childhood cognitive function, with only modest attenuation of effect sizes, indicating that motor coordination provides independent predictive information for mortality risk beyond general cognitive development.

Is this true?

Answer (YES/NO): NO